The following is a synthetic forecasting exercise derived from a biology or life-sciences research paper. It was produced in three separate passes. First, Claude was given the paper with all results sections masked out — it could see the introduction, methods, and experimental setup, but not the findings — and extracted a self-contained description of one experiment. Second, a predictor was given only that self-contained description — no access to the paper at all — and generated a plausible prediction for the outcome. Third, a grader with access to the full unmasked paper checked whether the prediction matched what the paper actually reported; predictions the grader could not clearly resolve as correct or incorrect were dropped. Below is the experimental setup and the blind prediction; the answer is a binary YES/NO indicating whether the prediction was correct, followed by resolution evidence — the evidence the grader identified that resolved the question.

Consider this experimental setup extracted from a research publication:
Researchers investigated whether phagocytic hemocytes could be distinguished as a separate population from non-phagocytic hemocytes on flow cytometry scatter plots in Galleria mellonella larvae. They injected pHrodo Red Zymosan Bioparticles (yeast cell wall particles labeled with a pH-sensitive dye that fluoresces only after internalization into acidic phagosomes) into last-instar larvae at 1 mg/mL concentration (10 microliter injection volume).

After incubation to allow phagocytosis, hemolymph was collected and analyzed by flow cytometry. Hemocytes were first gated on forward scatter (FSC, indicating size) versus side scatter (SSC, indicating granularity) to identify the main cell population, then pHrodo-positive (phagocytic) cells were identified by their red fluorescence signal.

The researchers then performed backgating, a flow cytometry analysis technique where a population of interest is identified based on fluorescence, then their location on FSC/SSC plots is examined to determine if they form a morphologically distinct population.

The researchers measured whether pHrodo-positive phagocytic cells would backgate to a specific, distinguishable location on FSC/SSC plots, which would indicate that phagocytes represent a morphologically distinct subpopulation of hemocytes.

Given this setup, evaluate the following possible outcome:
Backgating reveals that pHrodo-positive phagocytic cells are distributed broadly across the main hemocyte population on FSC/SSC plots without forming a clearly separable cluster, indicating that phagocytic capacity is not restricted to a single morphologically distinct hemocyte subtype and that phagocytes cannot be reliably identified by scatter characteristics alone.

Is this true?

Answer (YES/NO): YES